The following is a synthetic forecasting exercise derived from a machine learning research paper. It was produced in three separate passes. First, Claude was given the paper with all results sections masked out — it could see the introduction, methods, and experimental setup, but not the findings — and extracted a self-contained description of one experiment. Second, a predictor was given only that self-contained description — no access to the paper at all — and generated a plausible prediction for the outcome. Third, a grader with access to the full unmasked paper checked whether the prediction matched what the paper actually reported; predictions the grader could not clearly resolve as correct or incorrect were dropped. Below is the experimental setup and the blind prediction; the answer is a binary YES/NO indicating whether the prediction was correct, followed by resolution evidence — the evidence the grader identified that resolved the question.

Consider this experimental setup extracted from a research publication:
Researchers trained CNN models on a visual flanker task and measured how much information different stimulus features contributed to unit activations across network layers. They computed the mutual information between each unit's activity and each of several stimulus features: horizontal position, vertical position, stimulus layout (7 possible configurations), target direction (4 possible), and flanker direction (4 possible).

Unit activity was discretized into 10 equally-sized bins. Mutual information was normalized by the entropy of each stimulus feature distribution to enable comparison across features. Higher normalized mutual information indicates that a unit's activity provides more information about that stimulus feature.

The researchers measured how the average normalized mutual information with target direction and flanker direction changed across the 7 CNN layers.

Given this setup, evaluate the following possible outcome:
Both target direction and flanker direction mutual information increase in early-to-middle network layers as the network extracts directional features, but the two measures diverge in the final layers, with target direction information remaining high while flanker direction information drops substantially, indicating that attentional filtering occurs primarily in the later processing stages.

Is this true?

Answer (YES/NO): NO